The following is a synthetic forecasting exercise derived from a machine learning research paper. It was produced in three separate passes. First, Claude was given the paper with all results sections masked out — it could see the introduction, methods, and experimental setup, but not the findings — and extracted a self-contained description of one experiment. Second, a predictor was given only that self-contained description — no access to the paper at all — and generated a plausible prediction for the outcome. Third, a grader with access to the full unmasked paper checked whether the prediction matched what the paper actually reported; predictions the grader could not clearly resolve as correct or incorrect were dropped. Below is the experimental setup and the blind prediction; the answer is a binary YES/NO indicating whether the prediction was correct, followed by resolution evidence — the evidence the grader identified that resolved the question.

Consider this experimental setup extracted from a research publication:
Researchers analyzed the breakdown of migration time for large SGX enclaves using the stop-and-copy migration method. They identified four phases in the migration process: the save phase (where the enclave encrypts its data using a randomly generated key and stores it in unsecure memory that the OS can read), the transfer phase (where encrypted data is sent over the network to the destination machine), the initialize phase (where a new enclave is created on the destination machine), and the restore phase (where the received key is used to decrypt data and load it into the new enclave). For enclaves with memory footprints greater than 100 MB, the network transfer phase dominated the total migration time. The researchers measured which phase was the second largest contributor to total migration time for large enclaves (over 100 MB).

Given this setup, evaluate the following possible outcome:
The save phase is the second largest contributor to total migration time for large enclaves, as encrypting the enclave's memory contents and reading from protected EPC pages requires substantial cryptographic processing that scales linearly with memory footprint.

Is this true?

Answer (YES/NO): NO